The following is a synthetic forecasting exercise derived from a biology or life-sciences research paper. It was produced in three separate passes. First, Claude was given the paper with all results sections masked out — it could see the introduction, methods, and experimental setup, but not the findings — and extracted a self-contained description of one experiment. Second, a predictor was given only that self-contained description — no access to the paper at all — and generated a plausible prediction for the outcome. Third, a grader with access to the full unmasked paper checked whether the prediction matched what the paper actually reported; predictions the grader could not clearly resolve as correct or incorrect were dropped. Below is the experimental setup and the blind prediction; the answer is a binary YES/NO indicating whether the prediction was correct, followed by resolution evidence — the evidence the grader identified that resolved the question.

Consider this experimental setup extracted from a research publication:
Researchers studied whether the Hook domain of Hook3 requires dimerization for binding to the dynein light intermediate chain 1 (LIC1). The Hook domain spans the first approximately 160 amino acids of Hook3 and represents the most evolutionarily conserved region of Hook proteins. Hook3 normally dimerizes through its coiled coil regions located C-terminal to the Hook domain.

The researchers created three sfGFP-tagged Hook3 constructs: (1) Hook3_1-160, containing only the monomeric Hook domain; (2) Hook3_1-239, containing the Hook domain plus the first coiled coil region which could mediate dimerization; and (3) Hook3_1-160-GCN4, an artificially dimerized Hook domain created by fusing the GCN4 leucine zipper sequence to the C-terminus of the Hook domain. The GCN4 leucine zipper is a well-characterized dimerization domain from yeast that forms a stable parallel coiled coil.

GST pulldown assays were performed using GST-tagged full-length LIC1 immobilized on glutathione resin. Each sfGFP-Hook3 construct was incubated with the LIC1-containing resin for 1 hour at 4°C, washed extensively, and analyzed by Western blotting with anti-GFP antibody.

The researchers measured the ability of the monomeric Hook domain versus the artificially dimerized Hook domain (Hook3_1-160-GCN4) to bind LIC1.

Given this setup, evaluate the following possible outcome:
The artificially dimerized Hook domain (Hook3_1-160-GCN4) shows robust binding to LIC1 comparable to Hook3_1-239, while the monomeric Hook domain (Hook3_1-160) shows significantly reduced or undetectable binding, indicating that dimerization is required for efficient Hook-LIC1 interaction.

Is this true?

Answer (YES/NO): NO